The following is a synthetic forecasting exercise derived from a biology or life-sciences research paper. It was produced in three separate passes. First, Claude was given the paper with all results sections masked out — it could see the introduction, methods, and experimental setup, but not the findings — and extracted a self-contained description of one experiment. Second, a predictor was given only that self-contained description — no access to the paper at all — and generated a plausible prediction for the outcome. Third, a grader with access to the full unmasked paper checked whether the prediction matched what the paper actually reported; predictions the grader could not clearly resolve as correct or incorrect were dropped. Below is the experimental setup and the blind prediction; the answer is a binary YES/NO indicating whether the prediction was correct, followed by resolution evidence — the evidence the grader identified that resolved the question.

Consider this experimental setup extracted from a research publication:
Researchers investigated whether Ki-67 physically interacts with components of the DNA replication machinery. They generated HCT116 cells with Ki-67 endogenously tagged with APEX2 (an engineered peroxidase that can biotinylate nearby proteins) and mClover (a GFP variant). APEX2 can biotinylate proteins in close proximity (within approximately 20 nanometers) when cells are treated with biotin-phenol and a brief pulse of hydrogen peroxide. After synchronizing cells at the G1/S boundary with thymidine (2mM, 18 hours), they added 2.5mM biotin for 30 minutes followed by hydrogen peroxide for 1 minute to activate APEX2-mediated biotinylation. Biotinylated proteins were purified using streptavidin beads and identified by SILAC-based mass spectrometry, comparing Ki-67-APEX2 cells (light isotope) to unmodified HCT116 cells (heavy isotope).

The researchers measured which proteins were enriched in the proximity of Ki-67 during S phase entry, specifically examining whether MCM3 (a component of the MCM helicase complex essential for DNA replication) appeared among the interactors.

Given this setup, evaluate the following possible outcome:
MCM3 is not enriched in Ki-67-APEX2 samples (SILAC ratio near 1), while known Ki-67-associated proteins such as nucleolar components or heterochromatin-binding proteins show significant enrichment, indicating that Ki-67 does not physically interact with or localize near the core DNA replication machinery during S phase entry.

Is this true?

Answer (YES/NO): NO